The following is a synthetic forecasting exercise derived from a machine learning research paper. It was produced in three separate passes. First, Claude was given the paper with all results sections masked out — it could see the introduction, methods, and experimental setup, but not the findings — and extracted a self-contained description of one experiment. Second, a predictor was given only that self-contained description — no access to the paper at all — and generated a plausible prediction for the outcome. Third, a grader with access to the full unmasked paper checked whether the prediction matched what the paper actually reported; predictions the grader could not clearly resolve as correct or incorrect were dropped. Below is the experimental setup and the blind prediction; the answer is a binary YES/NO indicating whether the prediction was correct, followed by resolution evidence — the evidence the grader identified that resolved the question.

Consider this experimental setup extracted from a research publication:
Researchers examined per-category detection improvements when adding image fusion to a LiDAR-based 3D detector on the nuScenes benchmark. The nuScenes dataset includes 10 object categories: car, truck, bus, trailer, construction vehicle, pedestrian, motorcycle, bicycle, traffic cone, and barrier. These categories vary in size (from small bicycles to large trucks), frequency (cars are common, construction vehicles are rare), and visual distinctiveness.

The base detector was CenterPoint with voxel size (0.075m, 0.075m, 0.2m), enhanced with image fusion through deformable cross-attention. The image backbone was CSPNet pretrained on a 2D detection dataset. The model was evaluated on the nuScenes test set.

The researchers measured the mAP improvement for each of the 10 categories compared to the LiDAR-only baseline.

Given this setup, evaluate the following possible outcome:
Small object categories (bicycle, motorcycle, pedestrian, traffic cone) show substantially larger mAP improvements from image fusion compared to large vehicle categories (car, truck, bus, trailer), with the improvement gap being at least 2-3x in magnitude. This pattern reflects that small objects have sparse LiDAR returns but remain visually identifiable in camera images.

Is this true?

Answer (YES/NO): NO